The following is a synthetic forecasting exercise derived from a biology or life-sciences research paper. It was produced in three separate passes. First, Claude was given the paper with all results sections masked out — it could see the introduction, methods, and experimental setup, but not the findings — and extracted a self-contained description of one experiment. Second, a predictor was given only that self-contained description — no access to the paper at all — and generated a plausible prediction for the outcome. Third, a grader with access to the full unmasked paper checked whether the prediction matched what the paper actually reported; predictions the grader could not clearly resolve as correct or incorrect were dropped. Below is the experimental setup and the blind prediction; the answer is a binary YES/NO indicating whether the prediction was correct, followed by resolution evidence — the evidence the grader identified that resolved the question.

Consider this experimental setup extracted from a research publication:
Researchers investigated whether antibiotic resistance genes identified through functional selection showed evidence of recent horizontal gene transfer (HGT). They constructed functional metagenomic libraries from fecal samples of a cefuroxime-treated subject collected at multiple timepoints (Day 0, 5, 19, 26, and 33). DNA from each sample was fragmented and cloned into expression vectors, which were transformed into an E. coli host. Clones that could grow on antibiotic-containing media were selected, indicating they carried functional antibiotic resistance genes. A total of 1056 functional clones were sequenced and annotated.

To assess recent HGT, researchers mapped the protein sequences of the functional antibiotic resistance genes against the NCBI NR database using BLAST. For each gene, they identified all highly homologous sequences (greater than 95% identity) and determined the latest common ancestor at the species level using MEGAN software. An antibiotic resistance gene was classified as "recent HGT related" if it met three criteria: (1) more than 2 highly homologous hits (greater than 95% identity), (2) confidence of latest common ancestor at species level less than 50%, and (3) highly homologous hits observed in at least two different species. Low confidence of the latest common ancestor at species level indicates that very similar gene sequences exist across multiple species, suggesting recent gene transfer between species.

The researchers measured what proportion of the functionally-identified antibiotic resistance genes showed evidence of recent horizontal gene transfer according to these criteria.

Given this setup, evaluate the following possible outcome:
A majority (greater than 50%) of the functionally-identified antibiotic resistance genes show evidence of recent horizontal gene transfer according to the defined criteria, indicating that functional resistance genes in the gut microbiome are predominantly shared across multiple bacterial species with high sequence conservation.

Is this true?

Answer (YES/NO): NO